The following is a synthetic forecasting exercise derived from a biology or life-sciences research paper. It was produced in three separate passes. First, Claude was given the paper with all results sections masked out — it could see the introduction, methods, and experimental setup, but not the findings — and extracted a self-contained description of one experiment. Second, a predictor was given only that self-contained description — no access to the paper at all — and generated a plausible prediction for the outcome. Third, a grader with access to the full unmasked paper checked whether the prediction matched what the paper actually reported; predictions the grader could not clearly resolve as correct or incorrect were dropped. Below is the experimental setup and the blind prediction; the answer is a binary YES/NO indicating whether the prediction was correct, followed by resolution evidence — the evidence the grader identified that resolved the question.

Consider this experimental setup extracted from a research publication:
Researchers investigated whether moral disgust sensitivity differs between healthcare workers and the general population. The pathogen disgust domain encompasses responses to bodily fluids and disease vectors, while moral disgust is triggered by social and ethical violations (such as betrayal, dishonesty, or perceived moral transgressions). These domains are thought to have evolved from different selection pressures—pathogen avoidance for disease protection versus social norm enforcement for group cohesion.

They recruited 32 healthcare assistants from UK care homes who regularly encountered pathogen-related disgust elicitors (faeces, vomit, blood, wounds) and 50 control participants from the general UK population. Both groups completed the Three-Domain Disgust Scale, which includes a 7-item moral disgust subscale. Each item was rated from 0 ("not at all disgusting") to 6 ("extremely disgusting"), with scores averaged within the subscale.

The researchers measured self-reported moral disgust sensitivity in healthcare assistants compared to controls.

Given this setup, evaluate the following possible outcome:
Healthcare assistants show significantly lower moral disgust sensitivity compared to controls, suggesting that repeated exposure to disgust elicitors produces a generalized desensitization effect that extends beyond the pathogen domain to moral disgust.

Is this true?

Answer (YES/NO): NO